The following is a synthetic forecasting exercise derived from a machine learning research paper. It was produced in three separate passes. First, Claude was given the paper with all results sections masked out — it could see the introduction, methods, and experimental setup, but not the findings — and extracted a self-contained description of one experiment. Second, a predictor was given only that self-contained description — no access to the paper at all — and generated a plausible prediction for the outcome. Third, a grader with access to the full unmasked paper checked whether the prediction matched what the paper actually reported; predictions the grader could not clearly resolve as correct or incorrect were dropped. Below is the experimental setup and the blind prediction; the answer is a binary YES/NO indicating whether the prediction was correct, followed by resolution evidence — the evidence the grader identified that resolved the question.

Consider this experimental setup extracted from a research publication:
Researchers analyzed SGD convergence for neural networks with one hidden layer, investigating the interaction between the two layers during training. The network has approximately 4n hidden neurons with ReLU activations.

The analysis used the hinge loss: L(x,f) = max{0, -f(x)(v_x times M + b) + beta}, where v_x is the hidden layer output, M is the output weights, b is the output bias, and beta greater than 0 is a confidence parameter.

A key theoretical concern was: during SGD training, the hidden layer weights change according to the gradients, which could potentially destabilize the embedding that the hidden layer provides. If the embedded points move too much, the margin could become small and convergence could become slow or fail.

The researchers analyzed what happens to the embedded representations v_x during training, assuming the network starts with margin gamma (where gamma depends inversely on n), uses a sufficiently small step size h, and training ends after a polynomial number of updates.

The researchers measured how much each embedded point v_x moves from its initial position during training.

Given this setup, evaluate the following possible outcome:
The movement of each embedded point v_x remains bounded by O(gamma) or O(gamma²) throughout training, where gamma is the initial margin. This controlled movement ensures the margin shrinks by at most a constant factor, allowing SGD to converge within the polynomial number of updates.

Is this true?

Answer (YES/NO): YES